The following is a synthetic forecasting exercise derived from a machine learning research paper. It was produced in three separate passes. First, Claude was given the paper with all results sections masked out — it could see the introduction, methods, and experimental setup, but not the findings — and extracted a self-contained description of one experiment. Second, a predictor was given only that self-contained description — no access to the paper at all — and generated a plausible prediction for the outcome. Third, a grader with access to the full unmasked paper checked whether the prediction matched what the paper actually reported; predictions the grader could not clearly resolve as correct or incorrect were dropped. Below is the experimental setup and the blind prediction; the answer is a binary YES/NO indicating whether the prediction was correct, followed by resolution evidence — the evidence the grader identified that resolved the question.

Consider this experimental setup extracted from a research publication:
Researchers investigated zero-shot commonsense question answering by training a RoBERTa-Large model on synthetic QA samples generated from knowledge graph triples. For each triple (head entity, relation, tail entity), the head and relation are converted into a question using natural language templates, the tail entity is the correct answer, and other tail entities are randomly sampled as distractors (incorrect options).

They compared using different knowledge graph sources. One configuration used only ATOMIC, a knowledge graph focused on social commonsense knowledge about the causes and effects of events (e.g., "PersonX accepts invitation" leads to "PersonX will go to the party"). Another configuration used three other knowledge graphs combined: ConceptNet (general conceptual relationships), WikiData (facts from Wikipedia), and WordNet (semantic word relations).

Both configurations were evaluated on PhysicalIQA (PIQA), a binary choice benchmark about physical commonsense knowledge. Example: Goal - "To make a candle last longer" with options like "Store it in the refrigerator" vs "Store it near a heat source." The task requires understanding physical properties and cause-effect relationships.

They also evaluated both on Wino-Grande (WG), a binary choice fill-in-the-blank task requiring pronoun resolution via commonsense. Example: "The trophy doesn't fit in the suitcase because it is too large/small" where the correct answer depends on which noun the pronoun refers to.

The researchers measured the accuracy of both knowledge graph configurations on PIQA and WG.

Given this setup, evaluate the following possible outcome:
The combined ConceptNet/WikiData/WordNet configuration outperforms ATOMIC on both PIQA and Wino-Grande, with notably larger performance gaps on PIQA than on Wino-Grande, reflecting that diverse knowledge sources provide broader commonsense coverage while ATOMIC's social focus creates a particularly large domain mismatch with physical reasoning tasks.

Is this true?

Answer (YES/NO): NO